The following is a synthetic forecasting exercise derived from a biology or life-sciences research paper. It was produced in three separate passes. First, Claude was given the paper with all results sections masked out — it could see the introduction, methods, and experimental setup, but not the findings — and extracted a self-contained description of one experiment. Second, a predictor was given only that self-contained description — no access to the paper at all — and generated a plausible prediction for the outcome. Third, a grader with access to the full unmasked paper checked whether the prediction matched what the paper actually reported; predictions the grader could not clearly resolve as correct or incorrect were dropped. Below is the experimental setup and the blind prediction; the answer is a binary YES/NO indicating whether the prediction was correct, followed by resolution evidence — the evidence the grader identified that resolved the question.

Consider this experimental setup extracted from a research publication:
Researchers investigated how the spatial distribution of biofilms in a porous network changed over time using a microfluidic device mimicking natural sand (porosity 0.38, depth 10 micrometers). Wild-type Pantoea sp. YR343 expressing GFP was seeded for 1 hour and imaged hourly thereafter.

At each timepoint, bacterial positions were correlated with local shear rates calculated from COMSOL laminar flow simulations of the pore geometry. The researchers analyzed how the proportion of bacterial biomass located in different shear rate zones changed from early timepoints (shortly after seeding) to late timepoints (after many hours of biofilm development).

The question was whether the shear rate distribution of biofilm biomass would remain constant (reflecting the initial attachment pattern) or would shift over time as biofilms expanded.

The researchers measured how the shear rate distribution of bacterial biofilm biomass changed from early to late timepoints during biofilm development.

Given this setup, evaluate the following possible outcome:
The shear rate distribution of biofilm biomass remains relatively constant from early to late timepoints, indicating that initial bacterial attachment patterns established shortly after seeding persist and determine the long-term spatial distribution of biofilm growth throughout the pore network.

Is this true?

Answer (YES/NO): YES